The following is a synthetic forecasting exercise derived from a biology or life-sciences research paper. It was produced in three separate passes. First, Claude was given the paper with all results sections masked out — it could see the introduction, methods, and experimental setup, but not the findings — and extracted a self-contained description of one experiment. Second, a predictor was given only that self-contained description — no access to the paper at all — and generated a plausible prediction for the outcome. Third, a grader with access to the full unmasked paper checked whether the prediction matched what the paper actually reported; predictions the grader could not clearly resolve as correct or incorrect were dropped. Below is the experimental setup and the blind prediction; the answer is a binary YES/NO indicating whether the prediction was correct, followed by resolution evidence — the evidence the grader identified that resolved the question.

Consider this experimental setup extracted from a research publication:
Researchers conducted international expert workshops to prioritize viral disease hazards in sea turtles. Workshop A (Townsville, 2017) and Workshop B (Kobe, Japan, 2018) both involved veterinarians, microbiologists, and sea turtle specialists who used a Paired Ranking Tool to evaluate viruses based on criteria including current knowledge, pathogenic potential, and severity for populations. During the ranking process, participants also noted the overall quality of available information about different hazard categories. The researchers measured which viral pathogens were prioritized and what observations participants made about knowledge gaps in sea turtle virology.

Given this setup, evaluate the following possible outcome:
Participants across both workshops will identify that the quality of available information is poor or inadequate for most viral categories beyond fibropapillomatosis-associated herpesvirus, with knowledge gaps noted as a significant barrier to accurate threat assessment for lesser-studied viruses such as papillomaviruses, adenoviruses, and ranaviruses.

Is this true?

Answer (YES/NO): NO